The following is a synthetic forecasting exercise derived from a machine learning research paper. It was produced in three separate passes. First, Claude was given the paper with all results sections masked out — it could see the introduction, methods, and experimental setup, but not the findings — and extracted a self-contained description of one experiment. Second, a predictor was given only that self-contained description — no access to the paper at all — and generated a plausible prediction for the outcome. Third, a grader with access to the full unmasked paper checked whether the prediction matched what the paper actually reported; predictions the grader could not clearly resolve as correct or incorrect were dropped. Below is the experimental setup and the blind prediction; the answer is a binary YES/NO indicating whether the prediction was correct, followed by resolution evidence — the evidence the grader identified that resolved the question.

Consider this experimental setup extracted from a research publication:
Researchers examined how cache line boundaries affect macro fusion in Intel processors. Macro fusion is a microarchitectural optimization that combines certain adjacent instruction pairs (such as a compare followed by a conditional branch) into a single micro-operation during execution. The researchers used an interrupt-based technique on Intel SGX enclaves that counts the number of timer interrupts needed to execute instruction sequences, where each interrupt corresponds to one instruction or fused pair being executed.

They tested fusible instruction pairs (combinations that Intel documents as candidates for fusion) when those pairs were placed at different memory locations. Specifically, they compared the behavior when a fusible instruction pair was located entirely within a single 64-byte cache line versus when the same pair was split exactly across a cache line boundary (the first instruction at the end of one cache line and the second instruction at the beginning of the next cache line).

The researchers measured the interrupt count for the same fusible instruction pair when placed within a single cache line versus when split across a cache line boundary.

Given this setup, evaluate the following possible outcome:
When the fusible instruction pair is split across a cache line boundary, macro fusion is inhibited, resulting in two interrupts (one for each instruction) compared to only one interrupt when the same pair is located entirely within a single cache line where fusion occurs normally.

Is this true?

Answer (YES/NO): YES